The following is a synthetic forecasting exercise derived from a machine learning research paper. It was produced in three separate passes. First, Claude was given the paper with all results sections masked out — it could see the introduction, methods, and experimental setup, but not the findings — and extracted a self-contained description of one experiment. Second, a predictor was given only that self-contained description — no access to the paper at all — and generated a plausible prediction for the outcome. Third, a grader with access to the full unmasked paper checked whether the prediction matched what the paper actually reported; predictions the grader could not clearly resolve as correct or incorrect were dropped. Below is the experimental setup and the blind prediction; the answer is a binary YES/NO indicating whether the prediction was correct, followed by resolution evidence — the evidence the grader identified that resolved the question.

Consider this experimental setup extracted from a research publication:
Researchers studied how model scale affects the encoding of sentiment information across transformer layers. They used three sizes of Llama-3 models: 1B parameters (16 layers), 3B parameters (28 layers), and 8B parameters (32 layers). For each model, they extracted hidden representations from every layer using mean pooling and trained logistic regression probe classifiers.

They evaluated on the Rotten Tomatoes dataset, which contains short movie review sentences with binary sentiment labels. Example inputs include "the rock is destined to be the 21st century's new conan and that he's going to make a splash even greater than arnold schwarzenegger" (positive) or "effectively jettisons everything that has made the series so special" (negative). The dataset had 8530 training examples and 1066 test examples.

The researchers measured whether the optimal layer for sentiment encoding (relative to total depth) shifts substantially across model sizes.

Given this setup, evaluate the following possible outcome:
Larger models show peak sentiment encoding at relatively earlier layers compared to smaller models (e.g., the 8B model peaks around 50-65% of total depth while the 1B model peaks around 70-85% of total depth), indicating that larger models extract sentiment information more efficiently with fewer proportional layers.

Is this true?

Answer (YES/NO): NO